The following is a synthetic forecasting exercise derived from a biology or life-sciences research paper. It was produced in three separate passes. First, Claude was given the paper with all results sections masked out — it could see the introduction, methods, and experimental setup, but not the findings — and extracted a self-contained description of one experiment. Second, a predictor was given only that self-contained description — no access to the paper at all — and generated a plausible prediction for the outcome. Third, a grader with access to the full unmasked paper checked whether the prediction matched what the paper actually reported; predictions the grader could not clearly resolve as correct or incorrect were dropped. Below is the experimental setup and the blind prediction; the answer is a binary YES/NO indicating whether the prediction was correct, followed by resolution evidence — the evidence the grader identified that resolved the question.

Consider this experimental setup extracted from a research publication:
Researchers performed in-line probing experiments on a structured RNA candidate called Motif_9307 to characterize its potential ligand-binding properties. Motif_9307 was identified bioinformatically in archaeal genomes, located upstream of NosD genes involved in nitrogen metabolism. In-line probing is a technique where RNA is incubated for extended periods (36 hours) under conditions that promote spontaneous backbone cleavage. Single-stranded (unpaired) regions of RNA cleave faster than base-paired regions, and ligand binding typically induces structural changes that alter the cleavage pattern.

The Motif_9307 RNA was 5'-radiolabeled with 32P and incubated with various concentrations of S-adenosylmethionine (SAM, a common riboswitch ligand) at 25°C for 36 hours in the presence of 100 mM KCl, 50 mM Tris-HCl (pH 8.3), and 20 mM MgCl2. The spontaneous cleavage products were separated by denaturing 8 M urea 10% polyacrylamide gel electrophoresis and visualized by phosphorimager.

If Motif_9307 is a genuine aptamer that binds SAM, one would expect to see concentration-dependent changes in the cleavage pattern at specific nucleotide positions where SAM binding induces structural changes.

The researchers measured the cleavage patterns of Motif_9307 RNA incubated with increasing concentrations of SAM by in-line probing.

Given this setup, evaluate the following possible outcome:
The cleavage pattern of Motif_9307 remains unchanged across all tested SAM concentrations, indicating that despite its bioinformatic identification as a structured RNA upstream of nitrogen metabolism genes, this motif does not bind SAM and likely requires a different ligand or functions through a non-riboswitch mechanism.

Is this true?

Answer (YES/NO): YES